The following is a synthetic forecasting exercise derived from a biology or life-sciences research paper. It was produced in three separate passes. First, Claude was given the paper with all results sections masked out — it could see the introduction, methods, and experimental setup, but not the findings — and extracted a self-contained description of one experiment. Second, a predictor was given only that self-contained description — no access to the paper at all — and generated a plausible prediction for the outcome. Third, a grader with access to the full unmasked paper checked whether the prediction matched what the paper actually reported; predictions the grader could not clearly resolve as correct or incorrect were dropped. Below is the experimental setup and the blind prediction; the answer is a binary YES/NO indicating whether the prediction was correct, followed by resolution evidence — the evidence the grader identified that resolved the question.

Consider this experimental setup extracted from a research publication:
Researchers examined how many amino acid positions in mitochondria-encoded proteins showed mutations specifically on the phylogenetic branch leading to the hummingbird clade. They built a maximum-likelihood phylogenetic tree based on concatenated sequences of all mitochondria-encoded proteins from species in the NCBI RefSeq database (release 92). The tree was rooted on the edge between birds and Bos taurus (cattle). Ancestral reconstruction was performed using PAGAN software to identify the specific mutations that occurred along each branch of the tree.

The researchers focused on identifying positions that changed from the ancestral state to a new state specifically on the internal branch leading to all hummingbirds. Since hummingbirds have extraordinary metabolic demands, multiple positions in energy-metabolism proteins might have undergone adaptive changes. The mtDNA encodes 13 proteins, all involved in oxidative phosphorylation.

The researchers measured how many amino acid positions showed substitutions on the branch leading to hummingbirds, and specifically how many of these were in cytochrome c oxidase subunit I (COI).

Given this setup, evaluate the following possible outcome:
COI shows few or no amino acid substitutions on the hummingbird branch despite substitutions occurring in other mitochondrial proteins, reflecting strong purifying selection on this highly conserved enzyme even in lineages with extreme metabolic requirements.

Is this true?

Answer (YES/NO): NO